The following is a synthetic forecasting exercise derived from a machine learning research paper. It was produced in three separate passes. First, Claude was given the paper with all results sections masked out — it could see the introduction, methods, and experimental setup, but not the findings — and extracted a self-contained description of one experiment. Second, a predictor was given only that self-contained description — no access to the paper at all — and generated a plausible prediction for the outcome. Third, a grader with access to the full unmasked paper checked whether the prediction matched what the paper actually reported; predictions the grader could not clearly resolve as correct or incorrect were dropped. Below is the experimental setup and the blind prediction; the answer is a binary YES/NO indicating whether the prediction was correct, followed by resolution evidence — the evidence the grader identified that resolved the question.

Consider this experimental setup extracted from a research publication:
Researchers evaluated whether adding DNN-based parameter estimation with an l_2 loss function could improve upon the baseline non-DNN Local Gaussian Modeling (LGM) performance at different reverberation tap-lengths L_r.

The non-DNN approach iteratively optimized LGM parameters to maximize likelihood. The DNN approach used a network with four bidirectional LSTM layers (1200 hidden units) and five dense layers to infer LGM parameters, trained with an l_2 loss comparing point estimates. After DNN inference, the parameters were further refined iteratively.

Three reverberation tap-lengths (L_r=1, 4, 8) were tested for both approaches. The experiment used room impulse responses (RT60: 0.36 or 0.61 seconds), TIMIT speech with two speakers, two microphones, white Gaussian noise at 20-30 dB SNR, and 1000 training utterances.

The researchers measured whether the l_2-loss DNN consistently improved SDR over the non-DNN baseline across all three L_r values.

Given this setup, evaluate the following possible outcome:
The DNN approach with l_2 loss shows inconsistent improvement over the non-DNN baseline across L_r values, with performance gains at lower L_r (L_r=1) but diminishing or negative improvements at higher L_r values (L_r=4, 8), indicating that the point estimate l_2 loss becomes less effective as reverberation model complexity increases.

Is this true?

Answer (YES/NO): NO